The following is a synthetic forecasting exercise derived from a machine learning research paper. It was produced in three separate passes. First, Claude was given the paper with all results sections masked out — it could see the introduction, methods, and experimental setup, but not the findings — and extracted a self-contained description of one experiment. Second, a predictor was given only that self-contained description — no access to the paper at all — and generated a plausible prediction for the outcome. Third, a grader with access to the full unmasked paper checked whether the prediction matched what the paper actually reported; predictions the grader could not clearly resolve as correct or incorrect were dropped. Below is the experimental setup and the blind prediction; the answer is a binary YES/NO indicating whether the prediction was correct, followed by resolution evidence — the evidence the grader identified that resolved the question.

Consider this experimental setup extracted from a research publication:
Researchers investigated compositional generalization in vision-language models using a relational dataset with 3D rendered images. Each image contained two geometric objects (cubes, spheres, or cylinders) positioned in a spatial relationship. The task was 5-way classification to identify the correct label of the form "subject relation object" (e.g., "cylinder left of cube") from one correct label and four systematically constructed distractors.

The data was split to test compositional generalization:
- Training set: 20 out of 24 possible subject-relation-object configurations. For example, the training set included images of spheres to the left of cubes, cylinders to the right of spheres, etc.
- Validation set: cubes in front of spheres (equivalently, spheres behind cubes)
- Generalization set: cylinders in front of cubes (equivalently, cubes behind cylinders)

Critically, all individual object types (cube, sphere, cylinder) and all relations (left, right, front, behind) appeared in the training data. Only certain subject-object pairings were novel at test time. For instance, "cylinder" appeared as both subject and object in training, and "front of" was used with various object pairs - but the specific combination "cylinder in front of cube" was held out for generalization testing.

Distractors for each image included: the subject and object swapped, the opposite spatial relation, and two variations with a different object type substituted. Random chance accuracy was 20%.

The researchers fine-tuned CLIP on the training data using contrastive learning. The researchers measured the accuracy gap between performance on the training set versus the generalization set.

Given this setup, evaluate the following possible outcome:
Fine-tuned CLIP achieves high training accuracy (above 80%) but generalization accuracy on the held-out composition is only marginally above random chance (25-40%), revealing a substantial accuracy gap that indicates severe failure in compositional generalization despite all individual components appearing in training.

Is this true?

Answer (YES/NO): NO